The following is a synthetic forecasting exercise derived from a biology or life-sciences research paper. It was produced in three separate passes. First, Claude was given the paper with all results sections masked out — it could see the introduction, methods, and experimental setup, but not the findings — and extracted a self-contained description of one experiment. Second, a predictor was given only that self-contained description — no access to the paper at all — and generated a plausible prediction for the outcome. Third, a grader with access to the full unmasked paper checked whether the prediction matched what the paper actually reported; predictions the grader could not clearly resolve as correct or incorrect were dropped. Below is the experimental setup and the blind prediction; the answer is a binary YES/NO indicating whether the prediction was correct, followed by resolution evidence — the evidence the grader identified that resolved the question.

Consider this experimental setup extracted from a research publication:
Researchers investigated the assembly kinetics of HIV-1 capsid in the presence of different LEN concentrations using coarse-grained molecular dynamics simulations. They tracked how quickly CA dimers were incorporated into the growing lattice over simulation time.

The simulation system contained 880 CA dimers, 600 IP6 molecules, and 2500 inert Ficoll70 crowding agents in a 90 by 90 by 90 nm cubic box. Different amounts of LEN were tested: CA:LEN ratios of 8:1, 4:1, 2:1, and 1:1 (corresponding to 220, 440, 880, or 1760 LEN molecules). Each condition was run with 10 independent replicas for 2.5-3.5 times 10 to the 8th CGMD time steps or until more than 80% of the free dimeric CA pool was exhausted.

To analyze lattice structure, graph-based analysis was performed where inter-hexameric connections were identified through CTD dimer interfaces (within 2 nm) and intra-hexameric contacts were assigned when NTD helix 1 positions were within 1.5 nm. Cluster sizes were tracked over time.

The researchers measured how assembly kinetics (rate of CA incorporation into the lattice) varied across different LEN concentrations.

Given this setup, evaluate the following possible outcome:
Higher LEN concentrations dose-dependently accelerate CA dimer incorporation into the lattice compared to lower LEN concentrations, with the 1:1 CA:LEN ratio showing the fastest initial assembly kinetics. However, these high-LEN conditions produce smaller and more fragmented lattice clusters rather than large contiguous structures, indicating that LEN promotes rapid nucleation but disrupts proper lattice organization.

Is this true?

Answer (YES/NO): NO